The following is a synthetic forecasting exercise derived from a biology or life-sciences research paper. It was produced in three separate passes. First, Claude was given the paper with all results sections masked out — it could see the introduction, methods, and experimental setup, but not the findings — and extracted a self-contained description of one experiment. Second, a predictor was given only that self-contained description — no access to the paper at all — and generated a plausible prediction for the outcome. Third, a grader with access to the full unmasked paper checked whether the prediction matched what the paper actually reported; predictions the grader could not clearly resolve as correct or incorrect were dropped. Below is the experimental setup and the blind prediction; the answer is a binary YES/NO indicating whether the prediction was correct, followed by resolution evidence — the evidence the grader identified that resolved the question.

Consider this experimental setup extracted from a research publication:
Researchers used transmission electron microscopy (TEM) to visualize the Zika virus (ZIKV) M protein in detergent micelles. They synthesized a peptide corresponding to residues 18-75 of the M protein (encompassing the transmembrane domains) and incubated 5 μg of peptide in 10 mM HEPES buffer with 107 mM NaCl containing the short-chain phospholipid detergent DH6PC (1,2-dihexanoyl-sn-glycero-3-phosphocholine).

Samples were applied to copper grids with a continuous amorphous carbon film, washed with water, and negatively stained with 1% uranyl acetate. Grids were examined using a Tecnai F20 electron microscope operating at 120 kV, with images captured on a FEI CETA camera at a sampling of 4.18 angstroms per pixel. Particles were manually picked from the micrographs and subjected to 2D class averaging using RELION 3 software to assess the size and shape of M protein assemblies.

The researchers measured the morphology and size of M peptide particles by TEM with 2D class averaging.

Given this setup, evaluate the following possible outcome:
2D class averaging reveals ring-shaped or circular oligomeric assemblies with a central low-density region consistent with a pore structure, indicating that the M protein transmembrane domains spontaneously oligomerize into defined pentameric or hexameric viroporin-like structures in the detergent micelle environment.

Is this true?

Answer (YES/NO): NO